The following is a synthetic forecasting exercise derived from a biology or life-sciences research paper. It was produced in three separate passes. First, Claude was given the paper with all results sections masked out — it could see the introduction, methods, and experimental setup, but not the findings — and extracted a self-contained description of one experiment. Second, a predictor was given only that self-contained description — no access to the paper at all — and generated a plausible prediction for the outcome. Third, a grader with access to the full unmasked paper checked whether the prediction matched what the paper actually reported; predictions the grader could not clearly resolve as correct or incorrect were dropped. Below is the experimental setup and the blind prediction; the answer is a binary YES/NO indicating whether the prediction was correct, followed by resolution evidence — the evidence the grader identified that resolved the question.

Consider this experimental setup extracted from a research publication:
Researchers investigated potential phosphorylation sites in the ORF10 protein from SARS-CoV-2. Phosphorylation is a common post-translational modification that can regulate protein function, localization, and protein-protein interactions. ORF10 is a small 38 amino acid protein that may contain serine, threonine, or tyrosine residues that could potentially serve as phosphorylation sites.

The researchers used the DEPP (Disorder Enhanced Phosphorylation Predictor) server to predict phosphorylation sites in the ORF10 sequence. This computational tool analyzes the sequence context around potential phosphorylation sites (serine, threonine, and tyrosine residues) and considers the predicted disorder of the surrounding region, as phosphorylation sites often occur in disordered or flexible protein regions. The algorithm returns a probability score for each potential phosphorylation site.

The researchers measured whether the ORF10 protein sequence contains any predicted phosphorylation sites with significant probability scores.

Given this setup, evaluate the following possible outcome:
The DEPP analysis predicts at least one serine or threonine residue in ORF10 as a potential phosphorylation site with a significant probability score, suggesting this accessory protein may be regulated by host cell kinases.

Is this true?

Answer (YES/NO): NO